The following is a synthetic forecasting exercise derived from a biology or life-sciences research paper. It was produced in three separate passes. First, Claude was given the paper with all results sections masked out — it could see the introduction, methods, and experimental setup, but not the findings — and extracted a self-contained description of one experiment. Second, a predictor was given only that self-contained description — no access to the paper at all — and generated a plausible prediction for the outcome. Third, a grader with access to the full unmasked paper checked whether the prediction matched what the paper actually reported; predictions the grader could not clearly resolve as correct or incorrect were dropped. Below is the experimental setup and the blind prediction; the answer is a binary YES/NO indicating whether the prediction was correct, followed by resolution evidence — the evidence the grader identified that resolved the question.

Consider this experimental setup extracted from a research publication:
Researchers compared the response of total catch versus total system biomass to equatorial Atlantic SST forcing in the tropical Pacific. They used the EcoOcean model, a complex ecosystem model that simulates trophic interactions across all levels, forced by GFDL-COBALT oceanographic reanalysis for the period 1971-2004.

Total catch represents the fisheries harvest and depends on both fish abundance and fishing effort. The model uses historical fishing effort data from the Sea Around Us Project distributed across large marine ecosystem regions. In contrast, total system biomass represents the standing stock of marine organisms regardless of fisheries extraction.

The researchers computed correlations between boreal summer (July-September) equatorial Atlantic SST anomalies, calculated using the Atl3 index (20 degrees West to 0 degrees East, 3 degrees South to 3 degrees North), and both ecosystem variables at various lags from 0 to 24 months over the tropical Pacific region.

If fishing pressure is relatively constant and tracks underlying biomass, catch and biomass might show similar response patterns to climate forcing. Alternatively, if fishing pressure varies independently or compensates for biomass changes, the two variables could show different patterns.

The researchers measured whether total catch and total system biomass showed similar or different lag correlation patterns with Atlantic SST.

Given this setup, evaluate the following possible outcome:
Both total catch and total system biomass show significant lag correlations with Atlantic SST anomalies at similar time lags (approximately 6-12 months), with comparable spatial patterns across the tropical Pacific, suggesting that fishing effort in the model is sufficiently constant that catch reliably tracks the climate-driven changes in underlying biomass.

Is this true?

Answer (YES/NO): NO